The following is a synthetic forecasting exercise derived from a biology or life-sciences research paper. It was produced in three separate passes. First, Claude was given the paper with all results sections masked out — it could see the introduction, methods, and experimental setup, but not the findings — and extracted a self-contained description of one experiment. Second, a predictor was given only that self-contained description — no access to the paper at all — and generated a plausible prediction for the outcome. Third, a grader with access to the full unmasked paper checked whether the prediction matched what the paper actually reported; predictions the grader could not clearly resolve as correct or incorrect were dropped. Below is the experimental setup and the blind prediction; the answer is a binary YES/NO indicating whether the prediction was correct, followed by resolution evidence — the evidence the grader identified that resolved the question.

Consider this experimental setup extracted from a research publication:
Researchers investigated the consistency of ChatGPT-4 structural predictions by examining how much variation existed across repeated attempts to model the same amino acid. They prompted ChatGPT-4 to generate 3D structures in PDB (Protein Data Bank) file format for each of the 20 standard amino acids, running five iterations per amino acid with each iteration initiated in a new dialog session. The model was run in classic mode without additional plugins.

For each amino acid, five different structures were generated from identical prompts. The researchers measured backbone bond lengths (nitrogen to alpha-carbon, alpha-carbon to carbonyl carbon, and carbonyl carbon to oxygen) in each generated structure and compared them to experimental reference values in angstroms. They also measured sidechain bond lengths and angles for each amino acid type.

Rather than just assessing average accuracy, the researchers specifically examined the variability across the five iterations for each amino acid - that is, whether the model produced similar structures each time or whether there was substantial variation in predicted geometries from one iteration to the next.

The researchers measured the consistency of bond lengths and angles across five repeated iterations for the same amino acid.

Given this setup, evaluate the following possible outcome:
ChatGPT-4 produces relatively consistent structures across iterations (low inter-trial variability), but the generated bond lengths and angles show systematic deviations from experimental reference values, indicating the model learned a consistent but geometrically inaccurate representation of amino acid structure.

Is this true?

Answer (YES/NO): NO